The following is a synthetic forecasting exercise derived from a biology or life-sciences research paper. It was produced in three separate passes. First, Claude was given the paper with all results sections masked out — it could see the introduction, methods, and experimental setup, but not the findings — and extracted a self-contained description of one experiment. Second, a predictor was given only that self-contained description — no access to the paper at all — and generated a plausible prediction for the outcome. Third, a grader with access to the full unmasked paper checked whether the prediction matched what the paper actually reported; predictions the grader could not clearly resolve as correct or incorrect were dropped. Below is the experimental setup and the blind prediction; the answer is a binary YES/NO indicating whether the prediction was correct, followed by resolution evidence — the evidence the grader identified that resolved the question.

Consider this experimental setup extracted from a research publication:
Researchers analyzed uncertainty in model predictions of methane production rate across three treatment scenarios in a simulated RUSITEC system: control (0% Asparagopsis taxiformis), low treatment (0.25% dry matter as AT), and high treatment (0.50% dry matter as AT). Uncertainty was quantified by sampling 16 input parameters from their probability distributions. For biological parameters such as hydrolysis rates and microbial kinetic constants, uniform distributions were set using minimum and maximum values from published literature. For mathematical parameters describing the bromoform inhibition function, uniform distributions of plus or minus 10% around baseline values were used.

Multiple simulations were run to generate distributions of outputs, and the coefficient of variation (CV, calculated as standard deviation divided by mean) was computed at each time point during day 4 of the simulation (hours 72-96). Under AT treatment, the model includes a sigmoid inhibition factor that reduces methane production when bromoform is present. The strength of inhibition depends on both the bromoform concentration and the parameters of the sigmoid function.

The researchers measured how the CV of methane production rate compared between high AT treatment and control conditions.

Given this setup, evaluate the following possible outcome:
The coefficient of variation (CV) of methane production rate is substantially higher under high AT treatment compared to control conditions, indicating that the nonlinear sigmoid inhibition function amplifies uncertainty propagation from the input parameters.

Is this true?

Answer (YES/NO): NO